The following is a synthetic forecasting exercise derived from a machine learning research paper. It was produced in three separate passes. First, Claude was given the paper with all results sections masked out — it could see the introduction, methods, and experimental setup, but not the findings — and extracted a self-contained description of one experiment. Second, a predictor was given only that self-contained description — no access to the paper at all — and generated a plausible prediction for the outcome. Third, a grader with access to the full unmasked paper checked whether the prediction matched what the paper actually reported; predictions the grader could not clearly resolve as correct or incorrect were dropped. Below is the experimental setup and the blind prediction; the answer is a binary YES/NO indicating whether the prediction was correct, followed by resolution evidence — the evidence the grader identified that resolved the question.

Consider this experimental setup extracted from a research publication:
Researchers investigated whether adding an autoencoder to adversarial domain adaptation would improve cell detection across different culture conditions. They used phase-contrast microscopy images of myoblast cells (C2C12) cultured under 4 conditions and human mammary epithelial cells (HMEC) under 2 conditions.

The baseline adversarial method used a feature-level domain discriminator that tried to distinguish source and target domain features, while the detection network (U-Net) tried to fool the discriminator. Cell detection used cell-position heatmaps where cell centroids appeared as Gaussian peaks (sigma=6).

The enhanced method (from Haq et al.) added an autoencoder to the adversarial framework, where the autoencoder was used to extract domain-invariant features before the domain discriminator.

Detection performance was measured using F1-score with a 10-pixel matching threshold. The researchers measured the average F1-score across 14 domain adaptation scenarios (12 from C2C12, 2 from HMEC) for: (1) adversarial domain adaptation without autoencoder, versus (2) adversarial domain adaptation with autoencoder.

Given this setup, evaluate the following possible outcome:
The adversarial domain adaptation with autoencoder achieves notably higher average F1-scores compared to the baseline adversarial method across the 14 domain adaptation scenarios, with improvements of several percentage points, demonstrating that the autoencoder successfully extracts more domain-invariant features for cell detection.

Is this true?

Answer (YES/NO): NO